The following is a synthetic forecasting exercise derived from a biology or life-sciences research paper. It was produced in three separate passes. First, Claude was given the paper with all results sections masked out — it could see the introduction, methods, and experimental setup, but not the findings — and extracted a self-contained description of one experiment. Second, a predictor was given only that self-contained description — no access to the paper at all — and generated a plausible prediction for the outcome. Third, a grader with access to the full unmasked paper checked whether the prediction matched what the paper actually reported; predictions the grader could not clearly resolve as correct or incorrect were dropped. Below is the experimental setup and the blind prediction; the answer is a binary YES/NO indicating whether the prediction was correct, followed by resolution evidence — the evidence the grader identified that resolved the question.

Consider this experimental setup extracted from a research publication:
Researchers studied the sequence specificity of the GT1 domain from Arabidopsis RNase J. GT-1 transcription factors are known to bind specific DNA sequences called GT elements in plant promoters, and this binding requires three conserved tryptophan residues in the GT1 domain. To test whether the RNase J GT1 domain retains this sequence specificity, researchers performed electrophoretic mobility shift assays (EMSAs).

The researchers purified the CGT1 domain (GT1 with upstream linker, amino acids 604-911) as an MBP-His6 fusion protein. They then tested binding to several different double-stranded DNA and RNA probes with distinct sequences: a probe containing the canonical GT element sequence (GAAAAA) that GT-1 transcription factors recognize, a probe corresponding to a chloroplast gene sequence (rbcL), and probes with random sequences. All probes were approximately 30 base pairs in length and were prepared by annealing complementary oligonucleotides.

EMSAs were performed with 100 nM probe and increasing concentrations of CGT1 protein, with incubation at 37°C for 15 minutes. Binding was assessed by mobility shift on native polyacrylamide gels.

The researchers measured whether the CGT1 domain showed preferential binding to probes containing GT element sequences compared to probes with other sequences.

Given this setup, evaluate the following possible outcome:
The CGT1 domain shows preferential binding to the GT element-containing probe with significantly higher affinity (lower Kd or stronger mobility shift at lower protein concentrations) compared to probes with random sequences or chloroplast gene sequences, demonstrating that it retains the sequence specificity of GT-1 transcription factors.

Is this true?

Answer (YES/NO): NO